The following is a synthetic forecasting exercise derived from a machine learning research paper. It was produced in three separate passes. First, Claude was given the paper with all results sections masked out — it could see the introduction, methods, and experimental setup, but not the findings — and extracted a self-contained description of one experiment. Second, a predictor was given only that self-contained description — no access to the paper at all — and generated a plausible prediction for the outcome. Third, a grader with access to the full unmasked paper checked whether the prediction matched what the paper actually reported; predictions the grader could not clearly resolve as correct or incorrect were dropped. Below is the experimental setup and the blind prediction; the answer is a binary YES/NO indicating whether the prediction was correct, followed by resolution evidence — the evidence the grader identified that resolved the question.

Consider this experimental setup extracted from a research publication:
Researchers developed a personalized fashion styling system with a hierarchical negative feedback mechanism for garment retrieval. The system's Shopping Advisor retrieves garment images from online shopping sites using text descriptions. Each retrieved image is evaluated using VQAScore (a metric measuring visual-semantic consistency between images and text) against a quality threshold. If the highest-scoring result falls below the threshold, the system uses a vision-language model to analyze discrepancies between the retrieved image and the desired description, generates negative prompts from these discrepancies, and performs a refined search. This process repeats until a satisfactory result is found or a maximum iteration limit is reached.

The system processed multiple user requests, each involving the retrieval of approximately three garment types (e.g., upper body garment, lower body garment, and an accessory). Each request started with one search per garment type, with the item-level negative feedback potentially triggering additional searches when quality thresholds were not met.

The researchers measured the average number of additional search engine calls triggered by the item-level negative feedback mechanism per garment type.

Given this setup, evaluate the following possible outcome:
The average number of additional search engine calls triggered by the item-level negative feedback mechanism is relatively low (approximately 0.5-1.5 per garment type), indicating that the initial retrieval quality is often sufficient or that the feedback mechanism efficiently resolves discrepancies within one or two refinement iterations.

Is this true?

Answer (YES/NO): YES